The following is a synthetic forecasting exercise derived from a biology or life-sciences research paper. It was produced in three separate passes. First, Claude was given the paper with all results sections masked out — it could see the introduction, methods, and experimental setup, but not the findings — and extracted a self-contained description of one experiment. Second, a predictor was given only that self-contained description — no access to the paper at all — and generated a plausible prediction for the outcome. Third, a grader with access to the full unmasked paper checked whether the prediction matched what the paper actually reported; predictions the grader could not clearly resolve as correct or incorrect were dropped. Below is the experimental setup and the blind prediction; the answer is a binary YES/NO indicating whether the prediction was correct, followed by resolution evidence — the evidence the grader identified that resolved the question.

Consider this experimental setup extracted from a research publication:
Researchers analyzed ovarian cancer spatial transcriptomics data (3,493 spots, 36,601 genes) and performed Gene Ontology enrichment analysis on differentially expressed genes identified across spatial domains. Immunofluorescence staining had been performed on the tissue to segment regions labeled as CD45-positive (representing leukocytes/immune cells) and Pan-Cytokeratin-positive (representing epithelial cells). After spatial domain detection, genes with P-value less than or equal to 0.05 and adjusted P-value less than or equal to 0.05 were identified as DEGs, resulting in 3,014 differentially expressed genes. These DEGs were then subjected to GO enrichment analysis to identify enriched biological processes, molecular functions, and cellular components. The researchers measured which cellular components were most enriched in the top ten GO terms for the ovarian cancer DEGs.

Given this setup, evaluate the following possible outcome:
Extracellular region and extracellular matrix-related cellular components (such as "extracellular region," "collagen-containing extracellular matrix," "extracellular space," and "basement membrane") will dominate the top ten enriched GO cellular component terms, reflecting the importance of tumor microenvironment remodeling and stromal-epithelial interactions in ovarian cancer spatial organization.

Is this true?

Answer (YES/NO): NO